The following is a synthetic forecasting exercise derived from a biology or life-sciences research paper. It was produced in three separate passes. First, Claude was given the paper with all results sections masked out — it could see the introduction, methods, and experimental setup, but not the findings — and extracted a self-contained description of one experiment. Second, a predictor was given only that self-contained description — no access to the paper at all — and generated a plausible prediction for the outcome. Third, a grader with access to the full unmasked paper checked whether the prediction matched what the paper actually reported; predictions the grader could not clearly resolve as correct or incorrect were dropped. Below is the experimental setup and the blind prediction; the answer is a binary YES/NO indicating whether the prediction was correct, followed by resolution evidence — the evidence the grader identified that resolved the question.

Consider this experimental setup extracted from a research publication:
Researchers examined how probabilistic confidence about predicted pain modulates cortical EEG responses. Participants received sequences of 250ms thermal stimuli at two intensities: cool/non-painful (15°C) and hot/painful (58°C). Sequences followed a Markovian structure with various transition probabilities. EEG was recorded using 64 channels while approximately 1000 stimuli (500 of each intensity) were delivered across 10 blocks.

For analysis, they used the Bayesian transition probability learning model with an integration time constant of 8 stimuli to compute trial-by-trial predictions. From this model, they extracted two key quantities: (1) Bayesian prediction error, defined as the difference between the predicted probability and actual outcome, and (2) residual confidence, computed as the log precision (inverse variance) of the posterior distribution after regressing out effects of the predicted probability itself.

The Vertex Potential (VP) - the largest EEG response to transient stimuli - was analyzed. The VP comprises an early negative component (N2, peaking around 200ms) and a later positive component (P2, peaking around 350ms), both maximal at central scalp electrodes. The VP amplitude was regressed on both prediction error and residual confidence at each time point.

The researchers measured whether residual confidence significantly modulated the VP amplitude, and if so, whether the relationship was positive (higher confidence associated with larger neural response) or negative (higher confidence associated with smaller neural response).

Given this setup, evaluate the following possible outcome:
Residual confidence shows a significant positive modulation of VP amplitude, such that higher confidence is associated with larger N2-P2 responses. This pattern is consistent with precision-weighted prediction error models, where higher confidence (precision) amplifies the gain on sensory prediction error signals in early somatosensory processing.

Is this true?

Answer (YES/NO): NO